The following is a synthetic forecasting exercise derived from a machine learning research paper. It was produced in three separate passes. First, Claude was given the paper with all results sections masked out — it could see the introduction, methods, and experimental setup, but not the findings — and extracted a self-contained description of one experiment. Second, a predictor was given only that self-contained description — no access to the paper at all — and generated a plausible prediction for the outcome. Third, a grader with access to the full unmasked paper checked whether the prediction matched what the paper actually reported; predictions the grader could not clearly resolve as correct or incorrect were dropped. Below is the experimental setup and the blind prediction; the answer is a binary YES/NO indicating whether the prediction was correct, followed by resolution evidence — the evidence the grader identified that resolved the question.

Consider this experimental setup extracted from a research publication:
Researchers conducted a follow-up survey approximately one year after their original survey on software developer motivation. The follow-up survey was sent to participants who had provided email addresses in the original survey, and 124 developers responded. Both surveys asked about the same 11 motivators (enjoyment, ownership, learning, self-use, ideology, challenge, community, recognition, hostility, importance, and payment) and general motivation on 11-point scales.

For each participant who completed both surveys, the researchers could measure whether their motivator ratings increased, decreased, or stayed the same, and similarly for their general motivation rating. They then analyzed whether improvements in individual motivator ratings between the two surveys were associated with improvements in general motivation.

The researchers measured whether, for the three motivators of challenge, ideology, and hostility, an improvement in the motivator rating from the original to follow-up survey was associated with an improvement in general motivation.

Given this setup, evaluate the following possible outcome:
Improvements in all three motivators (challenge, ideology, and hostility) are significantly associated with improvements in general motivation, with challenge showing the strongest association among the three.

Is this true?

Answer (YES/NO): NO